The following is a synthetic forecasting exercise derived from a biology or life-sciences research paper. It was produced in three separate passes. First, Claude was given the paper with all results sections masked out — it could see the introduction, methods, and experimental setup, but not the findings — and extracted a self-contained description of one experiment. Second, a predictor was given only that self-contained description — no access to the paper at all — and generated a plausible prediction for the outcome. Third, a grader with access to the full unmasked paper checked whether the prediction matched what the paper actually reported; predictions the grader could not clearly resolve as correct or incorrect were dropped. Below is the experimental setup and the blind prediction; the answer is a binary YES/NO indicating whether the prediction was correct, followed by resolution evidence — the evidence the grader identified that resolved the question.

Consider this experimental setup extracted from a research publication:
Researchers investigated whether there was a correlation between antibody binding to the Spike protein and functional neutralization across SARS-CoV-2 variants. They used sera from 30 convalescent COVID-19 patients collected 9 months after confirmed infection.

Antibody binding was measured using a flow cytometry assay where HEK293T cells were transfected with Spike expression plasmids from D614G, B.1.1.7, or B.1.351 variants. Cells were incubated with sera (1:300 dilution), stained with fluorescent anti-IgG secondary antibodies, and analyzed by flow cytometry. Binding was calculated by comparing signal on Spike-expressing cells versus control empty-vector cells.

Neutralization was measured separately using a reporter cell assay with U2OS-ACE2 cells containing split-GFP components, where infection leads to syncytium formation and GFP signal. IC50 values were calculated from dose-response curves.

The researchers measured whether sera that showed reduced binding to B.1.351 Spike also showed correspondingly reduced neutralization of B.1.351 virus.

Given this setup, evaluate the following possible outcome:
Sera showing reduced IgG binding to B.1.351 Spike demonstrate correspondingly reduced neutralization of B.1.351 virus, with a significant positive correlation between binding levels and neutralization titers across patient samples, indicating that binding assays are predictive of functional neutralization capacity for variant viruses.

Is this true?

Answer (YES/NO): NO